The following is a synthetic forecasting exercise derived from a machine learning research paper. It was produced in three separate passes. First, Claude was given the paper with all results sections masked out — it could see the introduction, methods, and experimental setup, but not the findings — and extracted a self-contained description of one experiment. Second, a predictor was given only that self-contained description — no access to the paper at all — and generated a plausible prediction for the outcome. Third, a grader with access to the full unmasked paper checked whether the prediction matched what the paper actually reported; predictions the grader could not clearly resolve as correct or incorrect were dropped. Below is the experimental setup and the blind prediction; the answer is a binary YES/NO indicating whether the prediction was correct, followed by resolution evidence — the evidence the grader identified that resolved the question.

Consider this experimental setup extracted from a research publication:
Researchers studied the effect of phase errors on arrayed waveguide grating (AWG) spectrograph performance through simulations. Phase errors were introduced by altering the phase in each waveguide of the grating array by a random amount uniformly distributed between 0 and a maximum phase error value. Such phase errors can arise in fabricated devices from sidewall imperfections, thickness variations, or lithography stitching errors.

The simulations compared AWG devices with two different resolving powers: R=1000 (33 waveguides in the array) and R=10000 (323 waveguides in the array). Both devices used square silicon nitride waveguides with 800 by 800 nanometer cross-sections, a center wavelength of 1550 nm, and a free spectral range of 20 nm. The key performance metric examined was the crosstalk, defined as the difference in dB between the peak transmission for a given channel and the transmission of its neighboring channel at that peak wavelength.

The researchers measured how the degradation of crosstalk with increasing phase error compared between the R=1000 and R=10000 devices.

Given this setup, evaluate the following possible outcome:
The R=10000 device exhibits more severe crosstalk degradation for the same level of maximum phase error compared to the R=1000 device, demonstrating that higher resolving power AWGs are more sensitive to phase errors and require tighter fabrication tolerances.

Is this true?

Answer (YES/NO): NO